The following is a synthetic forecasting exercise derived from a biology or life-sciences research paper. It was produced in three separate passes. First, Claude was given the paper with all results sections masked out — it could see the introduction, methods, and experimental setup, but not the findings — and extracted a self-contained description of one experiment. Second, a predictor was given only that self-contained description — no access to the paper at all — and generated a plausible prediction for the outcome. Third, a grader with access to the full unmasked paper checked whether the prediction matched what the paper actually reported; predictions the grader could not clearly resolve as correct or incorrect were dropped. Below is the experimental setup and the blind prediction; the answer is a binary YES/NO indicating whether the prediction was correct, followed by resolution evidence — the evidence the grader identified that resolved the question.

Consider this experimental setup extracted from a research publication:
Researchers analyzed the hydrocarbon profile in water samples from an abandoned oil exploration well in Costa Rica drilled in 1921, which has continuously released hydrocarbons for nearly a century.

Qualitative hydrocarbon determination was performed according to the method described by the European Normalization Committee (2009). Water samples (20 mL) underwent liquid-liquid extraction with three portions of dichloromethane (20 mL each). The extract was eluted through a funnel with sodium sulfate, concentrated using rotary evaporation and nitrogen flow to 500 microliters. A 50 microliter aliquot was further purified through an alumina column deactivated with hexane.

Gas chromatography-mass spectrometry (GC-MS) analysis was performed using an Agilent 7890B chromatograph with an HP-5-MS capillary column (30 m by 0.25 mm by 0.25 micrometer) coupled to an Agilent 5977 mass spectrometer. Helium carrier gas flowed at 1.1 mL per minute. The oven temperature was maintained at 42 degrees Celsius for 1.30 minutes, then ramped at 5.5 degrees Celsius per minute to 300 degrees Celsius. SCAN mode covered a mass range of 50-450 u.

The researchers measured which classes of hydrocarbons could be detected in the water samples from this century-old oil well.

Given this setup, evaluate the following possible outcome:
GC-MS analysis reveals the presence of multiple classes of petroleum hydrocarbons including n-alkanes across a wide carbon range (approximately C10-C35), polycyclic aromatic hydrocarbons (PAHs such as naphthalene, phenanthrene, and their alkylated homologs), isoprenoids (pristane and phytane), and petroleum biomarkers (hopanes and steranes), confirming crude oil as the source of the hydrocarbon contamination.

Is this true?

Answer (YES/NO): NO